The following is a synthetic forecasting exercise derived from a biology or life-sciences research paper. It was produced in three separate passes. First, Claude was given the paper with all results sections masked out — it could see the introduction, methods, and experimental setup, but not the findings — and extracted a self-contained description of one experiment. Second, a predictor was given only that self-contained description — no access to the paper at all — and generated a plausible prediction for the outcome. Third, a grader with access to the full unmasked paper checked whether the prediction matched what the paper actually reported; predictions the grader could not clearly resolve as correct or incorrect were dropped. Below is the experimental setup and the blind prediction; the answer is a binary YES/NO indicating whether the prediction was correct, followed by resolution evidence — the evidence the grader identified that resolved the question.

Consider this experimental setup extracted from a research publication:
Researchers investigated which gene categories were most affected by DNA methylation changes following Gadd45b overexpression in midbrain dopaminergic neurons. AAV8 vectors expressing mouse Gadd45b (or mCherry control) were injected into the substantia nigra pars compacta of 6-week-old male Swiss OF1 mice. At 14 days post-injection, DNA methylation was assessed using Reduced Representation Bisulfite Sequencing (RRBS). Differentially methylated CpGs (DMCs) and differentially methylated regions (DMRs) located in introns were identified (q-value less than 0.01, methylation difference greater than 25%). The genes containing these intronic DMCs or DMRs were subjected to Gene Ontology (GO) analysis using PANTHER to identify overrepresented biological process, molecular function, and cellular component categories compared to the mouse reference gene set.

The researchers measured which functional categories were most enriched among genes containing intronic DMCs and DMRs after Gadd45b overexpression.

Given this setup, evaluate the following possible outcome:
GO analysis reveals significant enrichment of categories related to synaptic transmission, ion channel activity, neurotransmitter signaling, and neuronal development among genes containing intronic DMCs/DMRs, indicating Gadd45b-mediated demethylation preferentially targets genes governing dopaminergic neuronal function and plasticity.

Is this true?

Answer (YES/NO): YES